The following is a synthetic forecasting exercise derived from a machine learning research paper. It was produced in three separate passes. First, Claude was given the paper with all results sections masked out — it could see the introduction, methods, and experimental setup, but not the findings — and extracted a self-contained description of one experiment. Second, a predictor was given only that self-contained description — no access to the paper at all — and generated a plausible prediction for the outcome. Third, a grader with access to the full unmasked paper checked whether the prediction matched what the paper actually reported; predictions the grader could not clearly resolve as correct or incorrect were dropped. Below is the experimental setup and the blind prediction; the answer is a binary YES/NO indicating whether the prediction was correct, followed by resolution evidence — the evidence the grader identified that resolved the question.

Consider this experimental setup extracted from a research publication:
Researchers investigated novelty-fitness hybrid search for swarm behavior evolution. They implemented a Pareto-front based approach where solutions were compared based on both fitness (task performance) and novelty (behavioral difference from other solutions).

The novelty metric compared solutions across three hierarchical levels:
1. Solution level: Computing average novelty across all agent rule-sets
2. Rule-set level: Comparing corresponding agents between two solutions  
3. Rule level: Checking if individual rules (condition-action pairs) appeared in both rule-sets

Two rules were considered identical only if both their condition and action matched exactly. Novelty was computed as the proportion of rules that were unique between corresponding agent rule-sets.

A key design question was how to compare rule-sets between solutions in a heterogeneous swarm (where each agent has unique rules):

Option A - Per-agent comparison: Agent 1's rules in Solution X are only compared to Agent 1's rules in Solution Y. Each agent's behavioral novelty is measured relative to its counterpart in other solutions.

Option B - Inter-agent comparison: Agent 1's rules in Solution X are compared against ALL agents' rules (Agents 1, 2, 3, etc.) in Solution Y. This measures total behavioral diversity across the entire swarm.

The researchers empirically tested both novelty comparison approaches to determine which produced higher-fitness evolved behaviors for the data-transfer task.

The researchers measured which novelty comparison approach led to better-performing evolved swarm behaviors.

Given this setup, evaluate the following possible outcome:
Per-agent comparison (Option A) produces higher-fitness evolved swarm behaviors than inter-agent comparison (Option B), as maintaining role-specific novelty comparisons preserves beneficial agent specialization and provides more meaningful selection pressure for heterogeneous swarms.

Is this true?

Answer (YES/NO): YES